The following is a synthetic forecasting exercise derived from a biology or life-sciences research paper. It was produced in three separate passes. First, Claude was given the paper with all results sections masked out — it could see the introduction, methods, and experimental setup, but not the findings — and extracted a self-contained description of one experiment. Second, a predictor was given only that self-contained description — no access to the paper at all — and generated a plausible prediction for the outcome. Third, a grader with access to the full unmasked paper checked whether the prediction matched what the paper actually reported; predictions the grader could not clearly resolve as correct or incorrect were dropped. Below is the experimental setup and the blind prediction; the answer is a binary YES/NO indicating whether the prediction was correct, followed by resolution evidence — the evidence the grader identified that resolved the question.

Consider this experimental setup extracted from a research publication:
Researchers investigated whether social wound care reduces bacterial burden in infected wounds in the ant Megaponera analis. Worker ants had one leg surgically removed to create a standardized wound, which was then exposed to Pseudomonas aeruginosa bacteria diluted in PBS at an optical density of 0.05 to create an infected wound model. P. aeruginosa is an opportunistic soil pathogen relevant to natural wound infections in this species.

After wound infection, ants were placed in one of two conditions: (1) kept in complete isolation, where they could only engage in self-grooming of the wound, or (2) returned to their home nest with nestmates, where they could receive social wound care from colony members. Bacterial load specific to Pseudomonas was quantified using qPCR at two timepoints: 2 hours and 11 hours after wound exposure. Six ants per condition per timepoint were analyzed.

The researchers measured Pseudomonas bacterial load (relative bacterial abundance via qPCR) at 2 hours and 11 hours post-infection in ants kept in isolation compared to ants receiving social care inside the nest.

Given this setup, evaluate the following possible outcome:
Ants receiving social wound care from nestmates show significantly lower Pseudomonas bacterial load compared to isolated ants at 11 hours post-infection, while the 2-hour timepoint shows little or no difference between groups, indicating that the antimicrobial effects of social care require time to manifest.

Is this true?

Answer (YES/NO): YES